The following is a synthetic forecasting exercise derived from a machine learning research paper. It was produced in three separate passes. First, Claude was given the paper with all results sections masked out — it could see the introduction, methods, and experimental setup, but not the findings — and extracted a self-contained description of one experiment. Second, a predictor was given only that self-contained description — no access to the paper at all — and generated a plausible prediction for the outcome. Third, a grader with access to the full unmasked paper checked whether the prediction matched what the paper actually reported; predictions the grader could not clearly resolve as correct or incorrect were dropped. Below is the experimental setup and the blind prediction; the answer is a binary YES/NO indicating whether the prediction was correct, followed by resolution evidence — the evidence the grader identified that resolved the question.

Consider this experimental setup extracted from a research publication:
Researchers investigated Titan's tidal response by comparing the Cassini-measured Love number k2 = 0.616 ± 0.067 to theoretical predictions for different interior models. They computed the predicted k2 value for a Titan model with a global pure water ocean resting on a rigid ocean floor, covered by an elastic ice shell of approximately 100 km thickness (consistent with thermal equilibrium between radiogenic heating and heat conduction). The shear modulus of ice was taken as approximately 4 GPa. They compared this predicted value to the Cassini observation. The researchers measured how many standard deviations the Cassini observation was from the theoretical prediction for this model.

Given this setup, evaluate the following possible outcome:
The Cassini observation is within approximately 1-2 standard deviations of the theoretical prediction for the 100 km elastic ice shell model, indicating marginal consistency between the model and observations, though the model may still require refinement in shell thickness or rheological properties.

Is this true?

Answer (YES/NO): NO